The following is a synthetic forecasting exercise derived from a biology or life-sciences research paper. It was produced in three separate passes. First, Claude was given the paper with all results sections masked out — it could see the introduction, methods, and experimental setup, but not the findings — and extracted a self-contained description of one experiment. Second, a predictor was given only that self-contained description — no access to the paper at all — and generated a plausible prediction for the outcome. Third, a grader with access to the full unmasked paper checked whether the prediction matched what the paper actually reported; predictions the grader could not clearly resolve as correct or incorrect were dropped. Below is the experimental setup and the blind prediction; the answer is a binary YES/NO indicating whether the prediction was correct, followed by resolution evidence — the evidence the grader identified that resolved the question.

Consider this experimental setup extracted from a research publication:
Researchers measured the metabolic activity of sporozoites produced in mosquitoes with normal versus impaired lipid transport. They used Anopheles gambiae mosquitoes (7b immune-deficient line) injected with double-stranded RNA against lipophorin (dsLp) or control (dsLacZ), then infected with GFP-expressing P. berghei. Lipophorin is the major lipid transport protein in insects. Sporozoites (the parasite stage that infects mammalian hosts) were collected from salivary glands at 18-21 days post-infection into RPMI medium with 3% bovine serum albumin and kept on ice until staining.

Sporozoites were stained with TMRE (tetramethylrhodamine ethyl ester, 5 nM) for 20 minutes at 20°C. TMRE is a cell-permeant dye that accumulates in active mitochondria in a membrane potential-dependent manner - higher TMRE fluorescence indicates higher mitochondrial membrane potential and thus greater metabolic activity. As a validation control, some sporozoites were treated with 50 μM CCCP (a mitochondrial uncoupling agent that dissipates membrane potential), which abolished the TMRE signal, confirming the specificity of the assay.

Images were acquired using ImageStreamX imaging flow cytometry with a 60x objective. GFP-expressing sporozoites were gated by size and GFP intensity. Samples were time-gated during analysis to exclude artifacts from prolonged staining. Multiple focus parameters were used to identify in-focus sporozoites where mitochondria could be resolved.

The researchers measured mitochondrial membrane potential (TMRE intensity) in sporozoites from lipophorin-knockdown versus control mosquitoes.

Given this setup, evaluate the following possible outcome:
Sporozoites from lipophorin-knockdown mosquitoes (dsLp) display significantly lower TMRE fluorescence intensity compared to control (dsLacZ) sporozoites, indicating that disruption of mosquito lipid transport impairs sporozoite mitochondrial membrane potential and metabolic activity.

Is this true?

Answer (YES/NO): YES